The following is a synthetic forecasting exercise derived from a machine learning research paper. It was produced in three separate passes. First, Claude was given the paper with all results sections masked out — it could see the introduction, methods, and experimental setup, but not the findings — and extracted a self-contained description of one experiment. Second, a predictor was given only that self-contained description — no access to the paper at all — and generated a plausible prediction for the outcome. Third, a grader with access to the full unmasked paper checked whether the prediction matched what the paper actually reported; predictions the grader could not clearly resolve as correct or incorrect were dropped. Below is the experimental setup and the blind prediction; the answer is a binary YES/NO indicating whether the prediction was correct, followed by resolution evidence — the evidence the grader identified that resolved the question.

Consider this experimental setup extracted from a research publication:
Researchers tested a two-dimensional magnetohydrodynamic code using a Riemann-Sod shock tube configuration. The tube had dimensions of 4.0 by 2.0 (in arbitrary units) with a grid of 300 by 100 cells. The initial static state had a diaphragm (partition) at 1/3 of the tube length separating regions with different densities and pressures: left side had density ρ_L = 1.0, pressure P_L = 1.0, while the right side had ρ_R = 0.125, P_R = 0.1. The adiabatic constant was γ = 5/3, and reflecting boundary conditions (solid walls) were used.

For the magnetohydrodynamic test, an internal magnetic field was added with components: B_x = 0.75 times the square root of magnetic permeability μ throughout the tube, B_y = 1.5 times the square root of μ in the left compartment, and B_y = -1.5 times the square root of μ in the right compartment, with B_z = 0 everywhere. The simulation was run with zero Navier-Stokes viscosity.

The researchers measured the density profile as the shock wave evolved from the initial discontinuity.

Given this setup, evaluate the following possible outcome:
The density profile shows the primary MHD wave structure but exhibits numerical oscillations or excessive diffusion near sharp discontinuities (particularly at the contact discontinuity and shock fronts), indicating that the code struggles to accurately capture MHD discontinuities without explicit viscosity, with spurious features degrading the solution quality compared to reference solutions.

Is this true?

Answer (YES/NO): NO